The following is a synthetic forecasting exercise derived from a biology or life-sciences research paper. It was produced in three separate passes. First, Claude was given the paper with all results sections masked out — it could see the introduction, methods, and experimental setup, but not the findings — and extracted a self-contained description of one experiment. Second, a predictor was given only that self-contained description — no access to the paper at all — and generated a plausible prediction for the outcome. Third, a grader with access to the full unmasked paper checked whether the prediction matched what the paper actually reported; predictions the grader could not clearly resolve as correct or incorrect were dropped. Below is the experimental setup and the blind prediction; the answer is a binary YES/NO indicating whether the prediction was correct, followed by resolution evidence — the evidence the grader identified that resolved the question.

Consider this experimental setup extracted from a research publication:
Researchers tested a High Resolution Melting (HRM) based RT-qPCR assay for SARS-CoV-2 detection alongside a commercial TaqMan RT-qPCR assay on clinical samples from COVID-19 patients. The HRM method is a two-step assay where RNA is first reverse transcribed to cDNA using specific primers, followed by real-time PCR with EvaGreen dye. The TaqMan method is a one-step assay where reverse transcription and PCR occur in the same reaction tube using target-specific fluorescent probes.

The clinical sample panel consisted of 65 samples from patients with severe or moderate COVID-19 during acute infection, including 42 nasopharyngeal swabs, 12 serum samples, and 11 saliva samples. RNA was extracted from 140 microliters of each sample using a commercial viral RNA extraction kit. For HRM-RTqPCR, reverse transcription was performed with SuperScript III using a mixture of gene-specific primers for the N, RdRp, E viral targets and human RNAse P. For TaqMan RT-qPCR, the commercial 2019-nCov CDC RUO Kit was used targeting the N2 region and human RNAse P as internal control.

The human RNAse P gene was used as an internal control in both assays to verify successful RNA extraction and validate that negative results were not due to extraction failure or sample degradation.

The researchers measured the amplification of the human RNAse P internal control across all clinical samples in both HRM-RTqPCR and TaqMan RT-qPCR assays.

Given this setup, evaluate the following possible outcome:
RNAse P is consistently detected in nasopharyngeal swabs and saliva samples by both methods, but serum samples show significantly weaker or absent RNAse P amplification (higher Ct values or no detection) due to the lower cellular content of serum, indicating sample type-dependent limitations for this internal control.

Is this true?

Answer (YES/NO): YES